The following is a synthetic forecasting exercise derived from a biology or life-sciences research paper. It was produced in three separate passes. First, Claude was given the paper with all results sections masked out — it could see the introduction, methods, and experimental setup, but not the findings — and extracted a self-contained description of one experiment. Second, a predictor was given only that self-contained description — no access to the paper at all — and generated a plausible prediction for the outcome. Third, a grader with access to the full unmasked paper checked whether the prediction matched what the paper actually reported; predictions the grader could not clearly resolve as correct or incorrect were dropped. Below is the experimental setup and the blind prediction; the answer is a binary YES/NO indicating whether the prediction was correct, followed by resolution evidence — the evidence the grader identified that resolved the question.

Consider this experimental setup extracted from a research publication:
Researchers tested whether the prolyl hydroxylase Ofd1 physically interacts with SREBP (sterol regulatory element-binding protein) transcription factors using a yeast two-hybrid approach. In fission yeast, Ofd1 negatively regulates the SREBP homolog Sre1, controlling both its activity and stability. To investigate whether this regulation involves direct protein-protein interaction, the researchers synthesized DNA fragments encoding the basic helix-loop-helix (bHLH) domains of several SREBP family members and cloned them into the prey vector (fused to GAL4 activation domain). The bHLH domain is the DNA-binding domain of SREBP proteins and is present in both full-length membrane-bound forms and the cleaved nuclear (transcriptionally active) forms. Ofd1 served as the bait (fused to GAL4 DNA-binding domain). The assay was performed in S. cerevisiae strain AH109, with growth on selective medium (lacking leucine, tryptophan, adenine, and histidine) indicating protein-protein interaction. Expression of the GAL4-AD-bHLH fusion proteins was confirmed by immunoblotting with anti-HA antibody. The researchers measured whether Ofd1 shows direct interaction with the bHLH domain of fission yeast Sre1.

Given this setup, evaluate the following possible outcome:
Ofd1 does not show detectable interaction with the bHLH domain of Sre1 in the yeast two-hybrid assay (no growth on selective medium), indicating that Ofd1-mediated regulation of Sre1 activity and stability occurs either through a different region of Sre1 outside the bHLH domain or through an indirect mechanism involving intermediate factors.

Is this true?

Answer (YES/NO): YES